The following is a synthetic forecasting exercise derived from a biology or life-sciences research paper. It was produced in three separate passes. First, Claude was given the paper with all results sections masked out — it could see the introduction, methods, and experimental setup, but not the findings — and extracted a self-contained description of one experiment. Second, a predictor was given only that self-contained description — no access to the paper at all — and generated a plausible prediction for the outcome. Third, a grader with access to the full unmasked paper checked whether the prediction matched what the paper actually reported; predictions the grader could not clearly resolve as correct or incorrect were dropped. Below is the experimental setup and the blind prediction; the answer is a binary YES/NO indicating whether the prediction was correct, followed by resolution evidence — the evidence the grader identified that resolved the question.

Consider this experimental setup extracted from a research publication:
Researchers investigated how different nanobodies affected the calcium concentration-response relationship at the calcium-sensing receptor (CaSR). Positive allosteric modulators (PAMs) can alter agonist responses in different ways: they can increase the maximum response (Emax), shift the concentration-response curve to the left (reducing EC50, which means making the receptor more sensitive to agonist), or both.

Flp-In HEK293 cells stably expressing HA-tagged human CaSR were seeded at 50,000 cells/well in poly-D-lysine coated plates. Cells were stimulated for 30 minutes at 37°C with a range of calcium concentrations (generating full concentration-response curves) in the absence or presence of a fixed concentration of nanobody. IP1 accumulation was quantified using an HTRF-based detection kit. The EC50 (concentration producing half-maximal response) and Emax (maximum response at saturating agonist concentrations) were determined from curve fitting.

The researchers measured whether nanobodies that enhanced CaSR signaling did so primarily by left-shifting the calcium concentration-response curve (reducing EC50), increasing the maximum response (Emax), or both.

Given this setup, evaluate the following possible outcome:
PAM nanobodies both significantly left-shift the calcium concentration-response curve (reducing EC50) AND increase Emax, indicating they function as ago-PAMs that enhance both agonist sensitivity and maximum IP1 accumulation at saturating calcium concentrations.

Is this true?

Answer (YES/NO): NO